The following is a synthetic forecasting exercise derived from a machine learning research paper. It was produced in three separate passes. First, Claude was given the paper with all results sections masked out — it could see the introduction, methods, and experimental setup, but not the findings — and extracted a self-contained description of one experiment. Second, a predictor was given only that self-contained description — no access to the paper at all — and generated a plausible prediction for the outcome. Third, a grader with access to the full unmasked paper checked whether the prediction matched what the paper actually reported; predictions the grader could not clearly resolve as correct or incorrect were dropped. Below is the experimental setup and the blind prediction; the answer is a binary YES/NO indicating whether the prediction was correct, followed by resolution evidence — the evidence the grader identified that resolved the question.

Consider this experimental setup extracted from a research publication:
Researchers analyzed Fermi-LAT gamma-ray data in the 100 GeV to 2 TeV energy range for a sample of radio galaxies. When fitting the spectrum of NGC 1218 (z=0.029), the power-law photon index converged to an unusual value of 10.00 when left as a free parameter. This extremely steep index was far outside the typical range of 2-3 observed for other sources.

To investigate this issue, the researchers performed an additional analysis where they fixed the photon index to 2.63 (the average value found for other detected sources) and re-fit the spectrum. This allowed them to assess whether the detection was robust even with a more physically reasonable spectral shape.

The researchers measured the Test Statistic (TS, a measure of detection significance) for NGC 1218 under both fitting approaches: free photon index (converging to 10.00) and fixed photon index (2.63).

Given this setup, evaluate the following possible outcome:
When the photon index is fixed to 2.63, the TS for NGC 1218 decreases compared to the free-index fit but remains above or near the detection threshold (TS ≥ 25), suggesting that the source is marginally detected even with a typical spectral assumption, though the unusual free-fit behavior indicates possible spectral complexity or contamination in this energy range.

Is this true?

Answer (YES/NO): NO